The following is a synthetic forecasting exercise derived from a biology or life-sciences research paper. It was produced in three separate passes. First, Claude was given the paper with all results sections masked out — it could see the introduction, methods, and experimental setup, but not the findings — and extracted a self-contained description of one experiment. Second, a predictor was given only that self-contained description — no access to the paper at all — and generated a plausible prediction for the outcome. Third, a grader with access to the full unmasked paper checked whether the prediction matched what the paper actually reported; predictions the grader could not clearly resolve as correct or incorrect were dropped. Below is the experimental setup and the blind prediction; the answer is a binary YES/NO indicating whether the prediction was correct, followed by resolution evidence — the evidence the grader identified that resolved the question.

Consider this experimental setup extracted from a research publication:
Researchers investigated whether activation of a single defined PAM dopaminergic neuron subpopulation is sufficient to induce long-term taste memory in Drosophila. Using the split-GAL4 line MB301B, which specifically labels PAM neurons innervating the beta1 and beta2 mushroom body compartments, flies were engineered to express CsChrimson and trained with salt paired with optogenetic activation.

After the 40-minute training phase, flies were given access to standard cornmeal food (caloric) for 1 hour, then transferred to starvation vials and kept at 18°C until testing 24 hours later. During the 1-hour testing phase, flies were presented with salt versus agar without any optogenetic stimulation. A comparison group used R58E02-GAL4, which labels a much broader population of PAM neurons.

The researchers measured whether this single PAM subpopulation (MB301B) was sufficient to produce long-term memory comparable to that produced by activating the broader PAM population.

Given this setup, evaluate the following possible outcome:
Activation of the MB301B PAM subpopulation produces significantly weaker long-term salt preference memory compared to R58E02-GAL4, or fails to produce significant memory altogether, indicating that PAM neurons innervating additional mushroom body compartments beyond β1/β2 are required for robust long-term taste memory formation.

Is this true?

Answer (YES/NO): YES